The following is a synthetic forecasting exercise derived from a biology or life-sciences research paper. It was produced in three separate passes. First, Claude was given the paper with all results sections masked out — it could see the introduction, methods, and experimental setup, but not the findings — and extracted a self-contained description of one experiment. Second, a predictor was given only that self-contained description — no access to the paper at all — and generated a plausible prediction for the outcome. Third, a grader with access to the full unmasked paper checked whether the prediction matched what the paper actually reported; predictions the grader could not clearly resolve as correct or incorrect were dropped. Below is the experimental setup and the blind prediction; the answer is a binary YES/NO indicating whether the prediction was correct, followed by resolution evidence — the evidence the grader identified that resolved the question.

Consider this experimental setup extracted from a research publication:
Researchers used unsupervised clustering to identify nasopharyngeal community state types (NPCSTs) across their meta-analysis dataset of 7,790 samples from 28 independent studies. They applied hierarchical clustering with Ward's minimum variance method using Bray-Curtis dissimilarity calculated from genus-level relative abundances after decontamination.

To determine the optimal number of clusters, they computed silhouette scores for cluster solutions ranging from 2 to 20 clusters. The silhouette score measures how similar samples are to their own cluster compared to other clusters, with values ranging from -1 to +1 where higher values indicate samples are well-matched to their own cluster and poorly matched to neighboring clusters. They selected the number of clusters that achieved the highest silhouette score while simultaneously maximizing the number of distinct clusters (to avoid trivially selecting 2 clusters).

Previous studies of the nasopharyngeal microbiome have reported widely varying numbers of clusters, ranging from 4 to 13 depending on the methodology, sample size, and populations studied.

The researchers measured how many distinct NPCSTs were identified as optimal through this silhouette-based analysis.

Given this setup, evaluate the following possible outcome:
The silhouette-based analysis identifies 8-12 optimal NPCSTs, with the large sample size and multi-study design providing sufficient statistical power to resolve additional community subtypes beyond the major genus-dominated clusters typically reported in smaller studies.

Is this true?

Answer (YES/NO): NO